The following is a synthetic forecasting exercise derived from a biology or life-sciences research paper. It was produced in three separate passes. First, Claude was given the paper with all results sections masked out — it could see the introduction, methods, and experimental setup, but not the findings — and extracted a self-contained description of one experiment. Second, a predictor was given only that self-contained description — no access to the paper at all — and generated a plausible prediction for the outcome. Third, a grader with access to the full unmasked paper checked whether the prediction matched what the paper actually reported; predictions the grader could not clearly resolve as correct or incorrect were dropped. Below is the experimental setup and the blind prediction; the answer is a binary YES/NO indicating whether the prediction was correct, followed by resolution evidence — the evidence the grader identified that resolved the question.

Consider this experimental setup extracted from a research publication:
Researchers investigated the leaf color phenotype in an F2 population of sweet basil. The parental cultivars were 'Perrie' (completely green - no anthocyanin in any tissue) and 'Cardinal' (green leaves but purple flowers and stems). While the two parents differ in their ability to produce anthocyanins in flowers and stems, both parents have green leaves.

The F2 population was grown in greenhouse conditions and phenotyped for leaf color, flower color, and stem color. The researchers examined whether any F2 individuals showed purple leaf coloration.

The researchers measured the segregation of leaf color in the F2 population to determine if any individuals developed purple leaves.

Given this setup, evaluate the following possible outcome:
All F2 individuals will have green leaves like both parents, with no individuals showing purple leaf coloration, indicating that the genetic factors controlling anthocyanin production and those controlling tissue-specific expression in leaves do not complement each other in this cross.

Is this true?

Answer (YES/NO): YES